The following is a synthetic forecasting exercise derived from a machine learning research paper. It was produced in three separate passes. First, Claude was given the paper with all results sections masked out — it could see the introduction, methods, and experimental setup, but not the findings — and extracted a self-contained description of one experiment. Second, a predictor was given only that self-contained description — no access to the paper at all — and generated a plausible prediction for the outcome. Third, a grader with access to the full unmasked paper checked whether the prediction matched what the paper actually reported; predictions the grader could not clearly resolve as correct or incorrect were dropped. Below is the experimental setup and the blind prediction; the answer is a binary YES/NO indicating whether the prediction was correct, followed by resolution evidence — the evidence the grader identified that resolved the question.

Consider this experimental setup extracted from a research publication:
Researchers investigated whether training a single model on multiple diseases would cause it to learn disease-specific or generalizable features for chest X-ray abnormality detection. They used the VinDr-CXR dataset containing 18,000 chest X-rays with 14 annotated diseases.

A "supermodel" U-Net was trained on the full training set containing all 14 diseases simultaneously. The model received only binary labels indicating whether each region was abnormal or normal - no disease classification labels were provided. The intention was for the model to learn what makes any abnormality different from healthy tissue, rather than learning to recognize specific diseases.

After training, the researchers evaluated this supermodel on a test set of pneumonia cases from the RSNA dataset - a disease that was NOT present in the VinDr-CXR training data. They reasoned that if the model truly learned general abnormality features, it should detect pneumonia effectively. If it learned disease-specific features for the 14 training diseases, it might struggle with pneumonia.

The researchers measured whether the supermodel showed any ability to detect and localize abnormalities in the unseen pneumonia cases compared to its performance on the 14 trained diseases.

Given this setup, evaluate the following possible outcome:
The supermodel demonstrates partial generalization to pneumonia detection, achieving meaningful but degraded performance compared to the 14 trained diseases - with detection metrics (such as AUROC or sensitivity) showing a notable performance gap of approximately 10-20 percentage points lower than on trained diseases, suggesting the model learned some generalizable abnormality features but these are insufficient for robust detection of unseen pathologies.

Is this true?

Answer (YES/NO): NO